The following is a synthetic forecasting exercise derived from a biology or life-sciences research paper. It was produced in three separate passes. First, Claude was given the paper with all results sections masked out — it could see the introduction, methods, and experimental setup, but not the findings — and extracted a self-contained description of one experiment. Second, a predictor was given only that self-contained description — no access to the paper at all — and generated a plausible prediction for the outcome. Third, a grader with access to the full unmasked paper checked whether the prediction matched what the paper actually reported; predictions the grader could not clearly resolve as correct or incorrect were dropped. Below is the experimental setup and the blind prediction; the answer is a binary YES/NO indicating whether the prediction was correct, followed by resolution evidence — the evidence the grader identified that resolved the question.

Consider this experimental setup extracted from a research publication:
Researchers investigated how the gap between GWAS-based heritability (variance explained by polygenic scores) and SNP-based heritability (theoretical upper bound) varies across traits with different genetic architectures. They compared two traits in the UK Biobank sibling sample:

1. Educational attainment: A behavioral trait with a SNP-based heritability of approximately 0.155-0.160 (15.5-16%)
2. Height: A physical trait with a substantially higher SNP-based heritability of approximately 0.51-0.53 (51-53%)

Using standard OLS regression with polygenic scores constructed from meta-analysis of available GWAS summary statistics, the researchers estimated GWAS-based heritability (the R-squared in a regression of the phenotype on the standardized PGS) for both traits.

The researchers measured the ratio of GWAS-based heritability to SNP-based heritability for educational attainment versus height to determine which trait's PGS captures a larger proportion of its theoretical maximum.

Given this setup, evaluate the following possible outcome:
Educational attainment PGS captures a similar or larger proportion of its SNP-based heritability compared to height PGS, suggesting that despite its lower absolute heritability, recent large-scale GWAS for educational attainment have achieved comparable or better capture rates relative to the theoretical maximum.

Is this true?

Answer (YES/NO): NO